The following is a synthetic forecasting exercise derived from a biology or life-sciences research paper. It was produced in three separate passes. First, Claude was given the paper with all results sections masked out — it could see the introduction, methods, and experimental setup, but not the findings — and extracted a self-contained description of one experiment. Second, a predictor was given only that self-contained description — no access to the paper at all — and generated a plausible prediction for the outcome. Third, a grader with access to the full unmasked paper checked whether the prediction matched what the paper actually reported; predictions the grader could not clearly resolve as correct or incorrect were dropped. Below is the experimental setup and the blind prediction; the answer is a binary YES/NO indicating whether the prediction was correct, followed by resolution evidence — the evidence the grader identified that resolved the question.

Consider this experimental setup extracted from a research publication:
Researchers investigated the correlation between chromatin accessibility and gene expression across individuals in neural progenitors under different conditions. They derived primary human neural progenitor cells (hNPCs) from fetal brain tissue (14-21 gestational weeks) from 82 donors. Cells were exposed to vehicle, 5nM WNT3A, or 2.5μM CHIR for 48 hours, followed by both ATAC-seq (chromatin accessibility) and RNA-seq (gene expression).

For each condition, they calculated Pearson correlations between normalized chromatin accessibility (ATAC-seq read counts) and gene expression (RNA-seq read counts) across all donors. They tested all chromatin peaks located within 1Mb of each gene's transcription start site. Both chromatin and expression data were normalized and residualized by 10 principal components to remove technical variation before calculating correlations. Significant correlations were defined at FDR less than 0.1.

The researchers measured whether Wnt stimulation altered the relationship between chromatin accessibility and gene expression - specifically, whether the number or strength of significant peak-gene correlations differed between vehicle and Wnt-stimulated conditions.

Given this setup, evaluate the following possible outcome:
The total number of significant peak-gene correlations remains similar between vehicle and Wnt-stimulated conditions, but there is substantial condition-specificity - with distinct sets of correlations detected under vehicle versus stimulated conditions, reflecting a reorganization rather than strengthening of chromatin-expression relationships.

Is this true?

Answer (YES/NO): NO